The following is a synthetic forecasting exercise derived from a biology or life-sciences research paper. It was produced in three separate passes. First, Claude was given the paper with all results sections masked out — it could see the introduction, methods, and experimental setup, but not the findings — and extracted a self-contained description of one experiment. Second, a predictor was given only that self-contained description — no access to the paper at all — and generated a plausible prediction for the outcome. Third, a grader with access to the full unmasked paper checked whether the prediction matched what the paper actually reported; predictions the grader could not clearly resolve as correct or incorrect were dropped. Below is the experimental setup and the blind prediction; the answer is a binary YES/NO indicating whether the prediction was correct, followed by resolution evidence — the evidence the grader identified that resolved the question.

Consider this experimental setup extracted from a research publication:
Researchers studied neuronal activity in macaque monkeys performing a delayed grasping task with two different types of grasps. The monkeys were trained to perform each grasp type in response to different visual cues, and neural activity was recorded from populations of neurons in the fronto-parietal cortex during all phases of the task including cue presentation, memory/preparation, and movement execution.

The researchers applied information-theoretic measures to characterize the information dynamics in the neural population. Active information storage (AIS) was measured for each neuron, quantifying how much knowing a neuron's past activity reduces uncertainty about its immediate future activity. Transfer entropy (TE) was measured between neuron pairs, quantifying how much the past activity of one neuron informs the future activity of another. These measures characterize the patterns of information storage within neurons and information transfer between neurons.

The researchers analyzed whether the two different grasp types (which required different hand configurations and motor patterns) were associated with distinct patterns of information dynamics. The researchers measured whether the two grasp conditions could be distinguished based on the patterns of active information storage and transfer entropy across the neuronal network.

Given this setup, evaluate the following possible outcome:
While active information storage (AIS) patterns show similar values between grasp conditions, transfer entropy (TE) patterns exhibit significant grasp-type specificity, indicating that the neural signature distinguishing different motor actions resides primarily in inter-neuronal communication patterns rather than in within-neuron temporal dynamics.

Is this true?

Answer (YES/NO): NO